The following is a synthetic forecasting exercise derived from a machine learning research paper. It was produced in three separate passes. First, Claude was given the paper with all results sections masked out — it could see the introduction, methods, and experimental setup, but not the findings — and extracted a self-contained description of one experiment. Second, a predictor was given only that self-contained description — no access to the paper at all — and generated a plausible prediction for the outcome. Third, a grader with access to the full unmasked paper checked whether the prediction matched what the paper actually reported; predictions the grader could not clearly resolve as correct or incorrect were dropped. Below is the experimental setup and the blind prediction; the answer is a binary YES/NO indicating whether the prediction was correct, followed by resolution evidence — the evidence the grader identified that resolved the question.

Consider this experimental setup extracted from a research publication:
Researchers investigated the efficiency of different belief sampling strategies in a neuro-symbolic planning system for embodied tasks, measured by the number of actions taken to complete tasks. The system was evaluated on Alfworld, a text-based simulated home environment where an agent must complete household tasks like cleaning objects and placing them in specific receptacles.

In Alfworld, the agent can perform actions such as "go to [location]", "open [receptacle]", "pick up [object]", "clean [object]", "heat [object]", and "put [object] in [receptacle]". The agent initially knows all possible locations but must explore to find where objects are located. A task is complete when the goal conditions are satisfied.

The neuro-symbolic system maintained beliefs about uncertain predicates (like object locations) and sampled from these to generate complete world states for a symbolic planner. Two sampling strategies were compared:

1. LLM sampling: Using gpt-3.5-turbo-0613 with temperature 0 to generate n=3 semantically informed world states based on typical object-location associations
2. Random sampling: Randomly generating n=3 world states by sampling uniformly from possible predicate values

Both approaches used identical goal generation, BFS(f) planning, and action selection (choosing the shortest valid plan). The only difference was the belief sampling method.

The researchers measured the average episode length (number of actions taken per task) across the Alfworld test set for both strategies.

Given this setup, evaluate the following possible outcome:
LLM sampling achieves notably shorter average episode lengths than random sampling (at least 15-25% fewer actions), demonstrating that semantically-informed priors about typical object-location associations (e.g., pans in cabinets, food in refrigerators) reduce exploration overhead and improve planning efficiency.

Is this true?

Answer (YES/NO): NO